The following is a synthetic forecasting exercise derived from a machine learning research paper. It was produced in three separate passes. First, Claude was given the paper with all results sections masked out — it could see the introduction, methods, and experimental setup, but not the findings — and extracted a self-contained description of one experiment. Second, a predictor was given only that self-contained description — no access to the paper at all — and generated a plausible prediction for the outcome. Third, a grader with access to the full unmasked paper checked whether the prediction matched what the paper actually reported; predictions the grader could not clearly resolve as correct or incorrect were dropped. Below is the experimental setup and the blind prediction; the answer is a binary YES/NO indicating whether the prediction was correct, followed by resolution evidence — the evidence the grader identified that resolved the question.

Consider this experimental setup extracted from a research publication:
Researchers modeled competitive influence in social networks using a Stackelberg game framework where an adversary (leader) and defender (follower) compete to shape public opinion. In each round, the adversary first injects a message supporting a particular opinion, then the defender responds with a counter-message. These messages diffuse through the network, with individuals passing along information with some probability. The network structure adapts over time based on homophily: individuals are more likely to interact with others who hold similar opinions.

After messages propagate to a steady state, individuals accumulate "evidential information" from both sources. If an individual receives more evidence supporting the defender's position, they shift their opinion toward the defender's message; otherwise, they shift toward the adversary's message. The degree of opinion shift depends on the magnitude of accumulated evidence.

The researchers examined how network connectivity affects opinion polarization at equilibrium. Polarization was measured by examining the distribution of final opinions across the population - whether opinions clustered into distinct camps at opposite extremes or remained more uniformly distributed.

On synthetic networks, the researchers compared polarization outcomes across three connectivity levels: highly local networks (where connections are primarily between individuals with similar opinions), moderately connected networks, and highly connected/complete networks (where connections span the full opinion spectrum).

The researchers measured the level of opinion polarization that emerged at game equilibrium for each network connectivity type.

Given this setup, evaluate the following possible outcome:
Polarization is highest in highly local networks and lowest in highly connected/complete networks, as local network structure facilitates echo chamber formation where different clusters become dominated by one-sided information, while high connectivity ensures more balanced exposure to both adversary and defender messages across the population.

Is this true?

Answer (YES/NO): NO